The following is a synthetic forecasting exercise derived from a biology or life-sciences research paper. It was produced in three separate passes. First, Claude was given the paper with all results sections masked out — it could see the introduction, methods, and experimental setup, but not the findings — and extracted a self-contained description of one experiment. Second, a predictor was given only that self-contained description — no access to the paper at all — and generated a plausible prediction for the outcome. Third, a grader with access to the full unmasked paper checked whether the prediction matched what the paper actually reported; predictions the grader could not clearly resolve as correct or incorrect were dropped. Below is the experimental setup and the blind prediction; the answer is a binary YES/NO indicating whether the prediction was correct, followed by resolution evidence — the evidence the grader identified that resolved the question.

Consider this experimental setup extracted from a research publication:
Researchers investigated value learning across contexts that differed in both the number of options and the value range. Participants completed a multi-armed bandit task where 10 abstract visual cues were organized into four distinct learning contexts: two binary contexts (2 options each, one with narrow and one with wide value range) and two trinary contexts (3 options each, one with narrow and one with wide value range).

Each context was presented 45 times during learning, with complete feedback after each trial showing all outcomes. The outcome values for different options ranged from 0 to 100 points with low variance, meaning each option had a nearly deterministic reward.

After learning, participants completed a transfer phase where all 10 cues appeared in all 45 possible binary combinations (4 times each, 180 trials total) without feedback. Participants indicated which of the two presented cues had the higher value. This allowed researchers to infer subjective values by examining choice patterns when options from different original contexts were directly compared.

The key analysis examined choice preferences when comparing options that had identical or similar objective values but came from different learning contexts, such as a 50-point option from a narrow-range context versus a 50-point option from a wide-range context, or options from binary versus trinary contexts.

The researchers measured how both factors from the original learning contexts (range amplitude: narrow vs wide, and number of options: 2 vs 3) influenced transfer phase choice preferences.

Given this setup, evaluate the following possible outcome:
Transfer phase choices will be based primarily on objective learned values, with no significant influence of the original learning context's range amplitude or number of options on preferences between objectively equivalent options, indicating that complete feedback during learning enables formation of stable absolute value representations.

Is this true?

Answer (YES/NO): NO